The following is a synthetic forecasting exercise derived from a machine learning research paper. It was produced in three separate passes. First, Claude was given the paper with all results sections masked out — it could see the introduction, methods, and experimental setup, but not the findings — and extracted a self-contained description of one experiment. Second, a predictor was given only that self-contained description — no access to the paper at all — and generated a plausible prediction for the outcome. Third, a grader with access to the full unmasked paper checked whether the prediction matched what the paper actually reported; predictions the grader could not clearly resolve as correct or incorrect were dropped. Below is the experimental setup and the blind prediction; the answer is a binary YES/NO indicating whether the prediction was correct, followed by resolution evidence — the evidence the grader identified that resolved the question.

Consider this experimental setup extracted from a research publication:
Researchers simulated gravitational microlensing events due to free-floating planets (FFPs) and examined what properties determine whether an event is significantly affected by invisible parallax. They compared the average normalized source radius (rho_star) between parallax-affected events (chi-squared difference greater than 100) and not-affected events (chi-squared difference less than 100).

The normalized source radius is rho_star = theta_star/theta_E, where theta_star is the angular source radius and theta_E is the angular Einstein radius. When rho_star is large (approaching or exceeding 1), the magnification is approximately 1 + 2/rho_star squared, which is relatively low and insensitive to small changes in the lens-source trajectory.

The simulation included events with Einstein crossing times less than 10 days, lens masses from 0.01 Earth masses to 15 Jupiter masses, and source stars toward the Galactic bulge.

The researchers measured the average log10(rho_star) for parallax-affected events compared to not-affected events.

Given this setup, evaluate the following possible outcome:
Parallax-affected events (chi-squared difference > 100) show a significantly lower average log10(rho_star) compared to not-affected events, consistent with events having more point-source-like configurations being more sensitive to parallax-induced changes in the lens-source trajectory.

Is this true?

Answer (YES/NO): YES